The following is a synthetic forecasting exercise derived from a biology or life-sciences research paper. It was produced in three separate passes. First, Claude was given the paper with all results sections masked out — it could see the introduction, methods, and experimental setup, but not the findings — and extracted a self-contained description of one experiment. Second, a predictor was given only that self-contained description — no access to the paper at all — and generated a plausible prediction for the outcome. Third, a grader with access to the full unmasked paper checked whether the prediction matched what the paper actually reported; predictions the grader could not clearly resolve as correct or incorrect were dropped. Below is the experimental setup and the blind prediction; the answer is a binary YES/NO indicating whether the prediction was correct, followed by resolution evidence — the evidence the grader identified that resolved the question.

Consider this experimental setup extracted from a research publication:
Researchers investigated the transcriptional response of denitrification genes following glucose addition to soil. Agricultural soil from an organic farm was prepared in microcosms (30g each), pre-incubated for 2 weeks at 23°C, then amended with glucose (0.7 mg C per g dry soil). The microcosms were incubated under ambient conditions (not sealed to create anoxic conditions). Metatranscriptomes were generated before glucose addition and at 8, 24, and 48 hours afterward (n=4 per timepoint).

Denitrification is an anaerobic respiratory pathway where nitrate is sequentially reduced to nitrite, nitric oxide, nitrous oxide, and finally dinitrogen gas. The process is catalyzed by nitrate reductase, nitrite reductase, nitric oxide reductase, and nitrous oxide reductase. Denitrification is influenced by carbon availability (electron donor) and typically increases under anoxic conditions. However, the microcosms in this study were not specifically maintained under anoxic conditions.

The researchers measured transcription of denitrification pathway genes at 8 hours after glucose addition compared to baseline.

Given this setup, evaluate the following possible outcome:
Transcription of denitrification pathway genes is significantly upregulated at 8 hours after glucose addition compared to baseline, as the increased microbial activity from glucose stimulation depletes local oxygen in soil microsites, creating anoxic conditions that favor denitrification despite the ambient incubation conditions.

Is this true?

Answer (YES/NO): NO